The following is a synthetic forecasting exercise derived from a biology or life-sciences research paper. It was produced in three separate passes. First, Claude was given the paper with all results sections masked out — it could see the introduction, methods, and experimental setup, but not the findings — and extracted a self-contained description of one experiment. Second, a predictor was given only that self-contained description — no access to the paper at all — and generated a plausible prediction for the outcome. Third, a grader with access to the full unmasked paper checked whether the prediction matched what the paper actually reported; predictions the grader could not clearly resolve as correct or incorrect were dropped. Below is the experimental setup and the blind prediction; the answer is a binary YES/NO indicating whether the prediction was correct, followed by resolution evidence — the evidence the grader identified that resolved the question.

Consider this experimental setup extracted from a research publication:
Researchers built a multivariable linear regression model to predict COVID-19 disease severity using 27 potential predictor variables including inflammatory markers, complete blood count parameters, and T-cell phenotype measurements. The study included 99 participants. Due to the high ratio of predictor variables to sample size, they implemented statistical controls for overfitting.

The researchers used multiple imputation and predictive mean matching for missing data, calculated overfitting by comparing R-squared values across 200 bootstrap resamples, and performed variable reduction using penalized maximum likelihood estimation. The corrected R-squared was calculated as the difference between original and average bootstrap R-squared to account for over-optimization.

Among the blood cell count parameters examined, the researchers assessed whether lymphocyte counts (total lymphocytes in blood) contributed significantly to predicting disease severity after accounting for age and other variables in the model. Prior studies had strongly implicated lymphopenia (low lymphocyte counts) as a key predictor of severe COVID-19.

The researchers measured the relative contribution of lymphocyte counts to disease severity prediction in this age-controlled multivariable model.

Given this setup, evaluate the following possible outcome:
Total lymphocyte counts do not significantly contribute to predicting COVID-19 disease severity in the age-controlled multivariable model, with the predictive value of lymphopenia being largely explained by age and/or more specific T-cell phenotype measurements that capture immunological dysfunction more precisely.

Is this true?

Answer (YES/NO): YES